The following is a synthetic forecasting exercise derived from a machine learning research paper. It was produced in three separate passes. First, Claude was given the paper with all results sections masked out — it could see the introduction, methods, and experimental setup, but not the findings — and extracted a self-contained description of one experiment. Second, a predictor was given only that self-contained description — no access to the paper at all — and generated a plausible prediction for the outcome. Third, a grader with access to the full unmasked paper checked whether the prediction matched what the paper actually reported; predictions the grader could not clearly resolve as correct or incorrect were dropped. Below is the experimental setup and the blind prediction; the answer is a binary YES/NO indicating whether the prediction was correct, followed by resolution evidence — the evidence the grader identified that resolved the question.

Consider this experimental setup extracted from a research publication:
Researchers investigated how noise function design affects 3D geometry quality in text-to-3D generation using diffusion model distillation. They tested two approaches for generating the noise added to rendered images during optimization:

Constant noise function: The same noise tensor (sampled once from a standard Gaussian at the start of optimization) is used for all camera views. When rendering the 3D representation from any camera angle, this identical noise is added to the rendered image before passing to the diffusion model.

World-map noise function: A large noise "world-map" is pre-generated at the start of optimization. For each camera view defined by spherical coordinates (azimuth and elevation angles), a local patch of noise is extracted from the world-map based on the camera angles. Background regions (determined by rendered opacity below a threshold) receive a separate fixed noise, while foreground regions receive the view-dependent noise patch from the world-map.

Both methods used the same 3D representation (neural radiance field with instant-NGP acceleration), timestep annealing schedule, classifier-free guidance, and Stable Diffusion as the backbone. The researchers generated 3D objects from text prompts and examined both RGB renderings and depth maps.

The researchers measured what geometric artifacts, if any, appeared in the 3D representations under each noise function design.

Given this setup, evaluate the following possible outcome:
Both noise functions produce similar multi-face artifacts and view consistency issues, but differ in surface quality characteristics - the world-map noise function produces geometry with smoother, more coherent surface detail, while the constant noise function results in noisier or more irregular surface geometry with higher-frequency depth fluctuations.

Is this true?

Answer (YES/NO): NO